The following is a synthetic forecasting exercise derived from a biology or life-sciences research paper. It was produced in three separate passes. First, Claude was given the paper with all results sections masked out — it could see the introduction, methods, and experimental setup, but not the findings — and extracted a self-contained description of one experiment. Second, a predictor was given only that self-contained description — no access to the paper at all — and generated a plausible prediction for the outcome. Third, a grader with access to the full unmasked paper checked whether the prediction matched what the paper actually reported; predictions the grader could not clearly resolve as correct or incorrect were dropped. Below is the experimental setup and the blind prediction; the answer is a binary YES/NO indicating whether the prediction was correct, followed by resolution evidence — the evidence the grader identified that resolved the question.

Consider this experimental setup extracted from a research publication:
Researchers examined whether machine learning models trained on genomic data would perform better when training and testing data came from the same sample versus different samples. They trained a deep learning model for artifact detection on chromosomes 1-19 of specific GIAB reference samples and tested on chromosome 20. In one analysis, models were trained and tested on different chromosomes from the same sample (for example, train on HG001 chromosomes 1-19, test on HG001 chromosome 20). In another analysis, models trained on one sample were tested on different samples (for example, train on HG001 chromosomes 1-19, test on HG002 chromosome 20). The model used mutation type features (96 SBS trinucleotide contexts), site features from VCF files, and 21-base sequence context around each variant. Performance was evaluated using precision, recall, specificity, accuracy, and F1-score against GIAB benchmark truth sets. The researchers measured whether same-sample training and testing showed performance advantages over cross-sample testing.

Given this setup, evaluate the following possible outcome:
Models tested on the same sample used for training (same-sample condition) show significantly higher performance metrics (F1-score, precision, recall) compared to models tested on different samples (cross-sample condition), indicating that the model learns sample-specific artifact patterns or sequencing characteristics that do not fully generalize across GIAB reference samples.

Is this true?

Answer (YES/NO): YES